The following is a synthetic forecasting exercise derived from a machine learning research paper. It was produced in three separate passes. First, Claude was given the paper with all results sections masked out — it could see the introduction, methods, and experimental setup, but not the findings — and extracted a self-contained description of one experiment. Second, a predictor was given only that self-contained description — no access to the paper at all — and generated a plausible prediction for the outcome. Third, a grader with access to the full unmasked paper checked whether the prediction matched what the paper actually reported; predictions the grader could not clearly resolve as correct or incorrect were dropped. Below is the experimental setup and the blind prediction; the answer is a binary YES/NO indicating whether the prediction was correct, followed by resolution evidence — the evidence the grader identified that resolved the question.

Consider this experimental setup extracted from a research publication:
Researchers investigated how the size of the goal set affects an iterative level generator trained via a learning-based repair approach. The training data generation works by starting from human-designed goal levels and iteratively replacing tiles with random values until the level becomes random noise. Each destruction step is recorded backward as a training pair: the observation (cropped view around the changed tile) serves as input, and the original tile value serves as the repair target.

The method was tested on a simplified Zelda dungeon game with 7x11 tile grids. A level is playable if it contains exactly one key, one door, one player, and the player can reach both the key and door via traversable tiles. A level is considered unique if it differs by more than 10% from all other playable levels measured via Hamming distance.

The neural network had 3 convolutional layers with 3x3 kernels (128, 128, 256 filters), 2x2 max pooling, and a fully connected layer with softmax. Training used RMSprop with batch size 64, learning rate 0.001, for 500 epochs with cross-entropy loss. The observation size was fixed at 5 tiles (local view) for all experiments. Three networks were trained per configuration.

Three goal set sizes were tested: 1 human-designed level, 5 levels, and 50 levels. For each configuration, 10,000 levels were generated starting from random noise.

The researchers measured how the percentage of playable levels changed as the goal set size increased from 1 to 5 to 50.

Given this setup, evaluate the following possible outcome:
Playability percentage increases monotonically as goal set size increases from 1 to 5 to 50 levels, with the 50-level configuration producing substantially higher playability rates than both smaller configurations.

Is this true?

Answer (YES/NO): NO